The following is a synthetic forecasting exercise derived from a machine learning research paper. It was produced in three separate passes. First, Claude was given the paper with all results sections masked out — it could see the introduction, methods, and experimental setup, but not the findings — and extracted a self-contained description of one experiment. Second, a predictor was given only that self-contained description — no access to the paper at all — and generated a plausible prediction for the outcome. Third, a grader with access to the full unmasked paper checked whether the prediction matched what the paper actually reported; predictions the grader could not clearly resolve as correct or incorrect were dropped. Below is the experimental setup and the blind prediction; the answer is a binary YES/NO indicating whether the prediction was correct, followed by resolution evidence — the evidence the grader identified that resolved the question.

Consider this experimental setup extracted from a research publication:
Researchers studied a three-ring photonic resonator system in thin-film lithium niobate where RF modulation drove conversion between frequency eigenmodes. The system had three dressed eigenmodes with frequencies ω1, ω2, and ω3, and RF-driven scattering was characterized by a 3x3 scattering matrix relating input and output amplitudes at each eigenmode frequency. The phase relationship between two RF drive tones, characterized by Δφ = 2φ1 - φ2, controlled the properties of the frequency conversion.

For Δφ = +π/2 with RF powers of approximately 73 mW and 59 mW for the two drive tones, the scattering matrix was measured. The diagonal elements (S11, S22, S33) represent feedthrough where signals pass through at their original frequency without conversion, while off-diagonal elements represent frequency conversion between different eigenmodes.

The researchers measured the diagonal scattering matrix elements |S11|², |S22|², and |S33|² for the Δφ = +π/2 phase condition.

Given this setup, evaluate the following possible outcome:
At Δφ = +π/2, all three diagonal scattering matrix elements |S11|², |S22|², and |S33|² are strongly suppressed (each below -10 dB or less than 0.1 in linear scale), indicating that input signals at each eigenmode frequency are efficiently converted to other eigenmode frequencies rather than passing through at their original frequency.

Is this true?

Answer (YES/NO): NO